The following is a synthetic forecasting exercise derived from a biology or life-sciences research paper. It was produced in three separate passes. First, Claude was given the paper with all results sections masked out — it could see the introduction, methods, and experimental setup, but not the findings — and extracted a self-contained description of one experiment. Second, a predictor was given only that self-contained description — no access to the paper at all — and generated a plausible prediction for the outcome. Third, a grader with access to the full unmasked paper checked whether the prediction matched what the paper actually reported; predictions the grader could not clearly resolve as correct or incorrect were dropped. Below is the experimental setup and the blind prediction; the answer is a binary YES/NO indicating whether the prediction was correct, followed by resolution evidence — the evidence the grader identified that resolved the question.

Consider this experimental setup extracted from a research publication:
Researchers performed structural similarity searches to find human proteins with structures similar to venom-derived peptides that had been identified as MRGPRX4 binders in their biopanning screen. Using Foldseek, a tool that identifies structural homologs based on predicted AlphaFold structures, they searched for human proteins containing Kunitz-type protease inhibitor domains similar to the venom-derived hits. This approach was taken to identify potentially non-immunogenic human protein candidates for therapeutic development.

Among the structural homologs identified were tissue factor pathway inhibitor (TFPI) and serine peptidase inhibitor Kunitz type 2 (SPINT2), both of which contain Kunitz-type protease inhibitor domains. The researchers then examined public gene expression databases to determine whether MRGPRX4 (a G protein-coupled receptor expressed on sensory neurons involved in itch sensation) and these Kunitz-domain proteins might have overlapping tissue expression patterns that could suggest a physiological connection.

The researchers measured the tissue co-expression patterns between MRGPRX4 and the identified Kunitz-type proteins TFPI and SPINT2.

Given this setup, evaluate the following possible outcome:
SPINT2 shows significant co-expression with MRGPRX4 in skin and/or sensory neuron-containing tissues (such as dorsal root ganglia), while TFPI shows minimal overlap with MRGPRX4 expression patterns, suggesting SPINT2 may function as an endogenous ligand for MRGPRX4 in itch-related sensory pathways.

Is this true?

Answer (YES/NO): NO